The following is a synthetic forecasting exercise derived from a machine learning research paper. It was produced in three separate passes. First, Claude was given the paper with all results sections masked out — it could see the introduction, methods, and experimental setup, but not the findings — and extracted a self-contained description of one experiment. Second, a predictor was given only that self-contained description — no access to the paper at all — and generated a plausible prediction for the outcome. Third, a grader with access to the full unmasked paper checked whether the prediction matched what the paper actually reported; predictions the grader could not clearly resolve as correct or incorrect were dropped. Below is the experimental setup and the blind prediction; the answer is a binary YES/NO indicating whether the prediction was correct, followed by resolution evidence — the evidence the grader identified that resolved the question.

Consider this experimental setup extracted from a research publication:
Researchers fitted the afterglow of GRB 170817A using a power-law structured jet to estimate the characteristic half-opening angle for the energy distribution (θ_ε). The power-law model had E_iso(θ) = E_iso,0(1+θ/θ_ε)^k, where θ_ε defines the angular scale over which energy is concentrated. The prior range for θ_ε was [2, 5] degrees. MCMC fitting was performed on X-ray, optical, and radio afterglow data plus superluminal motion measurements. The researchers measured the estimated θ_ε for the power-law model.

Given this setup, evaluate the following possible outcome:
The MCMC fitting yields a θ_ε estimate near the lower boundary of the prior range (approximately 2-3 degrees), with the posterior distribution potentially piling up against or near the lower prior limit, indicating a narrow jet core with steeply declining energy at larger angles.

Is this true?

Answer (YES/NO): NO